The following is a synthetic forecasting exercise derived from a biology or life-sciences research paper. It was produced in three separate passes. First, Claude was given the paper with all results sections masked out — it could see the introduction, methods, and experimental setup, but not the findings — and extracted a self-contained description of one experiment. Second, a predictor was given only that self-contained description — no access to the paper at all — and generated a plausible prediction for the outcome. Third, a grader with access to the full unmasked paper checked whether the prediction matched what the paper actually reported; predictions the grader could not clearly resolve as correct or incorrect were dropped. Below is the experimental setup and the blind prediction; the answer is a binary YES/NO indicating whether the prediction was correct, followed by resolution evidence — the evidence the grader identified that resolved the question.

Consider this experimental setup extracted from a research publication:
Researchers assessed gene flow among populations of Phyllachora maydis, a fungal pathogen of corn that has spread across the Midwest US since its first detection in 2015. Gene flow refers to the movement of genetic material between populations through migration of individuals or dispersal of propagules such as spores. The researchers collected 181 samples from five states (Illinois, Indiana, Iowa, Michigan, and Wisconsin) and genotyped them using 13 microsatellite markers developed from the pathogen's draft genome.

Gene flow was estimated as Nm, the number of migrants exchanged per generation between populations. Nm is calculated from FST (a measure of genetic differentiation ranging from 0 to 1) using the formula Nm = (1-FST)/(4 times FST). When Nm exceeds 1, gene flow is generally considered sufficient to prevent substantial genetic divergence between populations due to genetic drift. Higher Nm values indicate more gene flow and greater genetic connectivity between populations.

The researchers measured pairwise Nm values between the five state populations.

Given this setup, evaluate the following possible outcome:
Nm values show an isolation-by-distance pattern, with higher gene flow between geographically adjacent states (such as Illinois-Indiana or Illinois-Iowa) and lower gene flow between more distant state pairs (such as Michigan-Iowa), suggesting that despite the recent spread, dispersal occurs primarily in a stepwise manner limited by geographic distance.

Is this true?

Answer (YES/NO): NO